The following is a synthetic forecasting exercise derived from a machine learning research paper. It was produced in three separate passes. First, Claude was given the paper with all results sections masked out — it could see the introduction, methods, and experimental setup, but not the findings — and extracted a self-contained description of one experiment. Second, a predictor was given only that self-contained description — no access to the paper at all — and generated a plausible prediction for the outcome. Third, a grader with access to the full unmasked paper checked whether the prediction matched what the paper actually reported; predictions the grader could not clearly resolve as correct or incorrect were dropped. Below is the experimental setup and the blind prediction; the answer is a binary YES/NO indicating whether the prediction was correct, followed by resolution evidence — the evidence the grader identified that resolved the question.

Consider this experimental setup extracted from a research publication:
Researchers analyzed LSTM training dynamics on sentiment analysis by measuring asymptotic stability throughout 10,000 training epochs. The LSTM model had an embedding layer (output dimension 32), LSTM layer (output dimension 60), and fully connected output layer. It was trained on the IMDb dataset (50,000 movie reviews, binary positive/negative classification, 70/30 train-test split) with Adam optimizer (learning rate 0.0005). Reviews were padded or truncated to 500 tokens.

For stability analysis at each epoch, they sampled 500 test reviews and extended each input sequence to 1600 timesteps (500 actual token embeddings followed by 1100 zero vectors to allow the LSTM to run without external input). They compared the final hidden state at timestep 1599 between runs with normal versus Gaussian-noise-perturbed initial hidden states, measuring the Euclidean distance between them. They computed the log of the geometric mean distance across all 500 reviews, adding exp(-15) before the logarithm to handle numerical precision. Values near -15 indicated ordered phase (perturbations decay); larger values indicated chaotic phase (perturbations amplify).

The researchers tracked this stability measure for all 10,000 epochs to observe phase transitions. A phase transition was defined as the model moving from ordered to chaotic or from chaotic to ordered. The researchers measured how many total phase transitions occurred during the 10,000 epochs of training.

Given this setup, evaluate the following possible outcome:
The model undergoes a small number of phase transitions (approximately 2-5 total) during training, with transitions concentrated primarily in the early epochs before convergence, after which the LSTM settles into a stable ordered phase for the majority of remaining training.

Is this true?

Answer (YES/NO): NO